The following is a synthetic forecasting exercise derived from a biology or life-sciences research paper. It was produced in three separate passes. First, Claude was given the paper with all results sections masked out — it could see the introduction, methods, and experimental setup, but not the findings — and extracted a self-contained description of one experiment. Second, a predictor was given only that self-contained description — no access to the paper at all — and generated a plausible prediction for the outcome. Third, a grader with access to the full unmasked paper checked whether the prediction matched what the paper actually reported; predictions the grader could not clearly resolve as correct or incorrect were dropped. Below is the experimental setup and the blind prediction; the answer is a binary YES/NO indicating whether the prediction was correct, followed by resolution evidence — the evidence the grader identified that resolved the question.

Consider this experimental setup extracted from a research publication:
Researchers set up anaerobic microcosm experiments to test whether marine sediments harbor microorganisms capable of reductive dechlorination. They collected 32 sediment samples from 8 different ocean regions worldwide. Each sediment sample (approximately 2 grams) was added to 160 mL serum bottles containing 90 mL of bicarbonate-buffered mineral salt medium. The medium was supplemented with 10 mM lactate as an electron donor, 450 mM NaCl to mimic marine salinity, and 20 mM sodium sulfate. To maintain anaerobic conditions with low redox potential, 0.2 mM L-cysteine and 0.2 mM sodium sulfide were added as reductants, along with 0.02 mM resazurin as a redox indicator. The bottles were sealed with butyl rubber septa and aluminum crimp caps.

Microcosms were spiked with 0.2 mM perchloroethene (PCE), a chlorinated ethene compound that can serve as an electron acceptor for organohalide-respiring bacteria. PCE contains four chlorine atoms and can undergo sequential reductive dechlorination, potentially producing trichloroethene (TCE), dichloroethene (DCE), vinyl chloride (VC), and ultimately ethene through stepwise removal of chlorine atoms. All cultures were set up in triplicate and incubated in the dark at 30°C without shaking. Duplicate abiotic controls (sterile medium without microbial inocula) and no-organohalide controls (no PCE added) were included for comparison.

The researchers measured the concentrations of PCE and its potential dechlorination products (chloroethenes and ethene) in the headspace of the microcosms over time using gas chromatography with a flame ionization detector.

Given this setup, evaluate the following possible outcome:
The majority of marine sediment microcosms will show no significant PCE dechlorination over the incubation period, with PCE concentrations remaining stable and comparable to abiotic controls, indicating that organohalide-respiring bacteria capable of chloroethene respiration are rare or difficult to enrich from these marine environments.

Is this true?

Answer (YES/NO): NO